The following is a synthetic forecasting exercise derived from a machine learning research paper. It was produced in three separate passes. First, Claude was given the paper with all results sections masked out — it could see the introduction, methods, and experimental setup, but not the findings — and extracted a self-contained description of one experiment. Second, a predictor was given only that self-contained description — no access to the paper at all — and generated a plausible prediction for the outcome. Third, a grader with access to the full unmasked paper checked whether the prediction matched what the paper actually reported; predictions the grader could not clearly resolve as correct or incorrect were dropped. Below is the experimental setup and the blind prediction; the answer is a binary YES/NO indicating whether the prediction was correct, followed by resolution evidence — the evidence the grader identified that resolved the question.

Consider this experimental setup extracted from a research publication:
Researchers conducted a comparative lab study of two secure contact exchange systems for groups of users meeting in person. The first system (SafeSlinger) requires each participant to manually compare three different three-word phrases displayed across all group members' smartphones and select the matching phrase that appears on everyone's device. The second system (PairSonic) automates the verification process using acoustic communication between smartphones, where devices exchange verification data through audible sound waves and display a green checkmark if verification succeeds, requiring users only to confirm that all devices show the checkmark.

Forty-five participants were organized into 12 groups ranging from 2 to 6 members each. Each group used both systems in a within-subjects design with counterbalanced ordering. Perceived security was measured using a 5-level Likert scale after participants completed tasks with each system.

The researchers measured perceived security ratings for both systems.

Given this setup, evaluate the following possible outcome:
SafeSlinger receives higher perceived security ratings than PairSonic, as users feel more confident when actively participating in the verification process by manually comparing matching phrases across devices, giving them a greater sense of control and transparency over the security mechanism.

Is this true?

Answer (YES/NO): NO